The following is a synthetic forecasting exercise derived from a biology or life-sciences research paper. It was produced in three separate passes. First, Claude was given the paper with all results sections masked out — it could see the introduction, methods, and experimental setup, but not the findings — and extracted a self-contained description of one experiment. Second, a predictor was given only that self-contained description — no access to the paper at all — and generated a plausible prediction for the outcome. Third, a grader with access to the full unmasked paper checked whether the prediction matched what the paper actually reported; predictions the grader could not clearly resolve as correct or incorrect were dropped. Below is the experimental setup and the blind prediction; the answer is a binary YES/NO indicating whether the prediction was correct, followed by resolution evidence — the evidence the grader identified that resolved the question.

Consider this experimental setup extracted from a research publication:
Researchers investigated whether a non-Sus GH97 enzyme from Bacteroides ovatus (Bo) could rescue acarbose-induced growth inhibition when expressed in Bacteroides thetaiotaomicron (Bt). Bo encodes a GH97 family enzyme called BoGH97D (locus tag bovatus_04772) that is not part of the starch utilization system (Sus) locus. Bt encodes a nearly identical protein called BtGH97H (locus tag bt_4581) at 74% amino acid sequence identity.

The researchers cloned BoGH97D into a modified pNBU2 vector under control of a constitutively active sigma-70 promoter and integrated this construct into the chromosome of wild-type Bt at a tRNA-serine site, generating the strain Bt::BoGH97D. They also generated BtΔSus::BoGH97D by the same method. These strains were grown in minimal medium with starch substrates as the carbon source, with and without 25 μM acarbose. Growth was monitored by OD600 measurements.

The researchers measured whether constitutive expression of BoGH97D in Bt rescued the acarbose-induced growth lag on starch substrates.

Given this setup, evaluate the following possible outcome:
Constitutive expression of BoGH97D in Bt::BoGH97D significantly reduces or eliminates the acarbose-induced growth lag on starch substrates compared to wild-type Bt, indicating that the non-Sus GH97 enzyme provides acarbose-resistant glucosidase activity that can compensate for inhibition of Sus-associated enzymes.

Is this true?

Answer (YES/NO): NO